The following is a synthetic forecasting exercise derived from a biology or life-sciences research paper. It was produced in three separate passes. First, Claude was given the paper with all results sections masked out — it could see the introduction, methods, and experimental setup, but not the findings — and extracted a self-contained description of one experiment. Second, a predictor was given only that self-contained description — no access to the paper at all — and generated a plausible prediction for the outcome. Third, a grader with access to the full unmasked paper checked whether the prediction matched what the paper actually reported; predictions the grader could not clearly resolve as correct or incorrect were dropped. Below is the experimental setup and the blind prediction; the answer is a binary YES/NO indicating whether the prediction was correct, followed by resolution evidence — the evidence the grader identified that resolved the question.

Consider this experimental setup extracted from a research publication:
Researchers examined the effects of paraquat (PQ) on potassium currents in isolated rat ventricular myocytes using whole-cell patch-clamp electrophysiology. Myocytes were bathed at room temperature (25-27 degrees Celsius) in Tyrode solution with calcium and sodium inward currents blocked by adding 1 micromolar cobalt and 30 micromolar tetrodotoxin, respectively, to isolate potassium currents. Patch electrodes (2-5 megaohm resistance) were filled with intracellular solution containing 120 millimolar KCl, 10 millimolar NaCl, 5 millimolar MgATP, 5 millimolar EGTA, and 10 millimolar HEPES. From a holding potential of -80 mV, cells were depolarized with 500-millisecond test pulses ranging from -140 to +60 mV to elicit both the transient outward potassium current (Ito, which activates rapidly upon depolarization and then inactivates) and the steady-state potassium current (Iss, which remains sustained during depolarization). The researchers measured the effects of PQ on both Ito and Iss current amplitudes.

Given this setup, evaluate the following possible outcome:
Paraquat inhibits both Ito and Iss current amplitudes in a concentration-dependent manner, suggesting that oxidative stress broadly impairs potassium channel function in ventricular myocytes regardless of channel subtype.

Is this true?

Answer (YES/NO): NO